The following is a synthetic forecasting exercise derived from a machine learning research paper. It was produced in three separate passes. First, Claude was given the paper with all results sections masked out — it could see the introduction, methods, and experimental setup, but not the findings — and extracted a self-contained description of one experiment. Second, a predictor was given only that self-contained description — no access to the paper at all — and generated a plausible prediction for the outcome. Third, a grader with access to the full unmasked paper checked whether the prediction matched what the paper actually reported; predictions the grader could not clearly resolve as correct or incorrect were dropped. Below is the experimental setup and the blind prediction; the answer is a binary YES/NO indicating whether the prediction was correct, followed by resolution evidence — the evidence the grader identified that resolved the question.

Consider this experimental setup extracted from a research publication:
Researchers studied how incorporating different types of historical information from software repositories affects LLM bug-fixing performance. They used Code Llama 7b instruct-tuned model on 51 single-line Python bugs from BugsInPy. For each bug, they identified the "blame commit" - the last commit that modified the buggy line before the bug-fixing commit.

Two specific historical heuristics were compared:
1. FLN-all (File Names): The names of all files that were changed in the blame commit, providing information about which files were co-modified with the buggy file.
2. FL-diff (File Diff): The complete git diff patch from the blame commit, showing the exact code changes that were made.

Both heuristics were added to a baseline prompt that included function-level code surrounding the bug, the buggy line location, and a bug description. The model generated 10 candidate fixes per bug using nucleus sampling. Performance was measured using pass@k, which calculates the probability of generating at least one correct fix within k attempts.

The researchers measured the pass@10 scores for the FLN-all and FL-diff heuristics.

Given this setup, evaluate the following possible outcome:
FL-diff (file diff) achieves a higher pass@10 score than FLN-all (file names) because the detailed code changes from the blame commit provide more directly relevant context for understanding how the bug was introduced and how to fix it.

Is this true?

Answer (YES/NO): NO